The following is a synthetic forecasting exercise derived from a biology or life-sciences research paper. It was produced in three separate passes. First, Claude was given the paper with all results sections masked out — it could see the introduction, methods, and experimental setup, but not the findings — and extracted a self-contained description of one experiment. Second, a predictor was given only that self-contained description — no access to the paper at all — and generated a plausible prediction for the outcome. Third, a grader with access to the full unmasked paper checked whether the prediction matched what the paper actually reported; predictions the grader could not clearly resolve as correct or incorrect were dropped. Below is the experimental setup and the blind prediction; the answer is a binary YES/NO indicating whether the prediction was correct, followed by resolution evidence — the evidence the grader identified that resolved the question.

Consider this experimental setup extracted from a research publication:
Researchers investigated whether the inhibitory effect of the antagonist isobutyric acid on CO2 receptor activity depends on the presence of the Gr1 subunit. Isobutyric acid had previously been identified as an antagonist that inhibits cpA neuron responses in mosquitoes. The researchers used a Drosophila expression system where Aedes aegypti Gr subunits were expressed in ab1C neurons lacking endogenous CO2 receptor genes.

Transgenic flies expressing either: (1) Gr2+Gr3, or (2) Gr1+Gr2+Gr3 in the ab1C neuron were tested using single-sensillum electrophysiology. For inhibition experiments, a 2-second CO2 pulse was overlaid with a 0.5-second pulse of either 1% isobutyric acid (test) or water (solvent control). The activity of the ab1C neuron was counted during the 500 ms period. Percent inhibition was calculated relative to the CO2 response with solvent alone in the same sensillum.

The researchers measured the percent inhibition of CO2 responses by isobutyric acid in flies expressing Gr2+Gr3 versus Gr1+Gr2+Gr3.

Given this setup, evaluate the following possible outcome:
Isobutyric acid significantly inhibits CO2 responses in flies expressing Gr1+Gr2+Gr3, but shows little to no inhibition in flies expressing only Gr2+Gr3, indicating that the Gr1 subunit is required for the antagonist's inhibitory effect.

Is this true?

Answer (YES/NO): YES